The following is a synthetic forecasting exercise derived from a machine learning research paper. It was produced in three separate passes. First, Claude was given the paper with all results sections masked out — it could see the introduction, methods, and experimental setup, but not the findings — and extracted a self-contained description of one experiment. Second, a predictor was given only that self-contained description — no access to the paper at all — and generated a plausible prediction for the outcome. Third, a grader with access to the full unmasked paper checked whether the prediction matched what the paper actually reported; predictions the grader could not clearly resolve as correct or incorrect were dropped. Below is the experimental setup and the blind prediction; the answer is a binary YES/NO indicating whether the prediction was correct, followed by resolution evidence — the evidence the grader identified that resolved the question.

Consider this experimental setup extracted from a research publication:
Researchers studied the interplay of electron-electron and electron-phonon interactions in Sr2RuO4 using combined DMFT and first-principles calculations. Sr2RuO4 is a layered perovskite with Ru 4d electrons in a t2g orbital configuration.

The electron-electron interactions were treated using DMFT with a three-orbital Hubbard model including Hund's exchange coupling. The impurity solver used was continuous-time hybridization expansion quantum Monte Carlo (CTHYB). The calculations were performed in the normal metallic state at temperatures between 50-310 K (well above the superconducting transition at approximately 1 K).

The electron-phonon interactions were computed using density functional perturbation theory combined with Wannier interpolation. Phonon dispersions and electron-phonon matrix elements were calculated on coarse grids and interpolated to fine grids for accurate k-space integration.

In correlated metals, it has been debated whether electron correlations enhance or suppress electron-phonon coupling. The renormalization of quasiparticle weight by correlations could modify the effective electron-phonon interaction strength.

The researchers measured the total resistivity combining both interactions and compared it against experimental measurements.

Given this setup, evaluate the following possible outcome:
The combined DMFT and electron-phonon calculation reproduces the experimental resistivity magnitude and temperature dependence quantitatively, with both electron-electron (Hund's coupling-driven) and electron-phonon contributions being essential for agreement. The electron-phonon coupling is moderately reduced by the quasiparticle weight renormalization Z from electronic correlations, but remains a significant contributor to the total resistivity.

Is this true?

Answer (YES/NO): NO